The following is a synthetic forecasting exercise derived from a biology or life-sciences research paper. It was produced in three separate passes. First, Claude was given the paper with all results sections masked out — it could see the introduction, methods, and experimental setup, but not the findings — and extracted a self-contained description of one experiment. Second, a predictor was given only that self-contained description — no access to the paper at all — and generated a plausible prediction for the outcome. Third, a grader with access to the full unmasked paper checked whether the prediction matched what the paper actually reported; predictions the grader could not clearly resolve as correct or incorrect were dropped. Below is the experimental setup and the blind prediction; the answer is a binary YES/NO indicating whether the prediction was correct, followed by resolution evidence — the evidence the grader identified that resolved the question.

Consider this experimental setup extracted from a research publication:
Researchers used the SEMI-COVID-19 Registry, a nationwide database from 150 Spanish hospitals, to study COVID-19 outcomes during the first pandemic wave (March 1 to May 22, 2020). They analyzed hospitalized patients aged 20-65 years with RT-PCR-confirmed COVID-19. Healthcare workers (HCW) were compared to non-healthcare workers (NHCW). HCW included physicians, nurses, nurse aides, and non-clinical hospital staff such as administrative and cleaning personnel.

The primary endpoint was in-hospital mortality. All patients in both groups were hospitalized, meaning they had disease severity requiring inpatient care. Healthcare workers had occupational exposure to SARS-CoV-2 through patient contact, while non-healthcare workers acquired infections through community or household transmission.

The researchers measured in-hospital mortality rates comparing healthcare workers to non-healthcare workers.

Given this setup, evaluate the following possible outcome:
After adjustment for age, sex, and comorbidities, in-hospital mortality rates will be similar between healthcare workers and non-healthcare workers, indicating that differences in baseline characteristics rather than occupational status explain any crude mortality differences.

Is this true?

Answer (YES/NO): NO